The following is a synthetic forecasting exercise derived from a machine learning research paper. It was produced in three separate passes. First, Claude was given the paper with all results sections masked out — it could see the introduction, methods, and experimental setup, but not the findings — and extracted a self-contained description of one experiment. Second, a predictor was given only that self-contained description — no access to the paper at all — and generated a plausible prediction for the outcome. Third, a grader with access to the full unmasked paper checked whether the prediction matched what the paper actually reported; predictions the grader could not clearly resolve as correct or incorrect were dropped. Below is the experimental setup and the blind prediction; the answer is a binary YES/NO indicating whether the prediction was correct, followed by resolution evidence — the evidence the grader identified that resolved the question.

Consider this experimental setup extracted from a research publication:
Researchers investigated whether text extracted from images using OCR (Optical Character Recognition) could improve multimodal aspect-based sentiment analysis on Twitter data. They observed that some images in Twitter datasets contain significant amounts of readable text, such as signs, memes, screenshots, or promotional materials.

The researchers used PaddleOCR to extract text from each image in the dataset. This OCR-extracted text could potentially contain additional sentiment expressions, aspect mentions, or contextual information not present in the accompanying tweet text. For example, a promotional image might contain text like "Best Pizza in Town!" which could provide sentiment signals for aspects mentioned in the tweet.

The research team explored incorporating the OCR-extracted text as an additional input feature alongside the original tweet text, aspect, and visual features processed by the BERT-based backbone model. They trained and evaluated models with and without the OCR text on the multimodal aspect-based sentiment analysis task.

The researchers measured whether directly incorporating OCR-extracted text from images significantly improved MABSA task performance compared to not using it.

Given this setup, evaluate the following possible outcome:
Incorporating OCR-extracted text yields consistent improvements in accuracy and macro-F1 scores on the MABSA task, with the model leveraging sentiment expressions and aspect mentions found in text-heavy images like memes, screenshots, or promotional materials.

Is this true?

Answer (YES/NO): NO